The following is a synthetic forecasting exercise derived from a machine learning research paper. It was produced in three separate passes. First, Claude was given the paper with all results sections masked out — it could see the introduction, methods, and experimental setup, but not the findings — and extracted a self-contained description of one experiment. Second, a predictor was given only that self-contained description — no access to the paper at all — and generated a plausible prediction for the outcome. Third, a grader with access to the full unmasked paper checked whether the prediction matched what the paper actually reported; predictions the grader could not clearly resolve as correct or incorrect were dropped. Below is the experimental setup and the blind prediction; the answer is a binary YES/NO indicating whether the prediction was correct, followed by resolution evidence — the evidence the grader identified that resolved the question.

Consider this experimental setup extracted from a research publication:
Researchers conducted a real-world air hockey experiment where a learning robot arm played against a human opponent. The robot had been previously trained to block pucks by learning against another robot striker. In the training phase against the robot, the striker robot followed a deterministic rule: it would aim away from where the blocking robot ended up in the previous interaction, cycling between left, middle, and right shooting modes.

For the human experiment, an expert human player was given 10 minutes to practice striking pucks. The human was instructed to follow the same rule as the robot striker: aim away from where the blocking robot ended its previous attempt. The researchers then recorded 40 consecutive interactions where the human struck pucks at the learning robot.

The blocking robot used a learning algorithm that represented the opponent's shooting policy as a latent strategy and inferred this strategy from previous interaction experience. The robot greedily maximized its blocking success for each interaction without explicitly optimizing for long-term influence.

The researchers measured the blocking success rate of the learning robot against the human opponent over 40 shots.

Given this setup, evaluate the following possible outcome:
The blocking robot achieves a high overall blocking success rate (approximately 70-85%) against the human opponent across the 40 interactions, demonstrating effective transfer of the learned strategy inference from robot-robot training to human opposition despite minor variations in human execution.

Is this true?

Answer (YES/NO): YES